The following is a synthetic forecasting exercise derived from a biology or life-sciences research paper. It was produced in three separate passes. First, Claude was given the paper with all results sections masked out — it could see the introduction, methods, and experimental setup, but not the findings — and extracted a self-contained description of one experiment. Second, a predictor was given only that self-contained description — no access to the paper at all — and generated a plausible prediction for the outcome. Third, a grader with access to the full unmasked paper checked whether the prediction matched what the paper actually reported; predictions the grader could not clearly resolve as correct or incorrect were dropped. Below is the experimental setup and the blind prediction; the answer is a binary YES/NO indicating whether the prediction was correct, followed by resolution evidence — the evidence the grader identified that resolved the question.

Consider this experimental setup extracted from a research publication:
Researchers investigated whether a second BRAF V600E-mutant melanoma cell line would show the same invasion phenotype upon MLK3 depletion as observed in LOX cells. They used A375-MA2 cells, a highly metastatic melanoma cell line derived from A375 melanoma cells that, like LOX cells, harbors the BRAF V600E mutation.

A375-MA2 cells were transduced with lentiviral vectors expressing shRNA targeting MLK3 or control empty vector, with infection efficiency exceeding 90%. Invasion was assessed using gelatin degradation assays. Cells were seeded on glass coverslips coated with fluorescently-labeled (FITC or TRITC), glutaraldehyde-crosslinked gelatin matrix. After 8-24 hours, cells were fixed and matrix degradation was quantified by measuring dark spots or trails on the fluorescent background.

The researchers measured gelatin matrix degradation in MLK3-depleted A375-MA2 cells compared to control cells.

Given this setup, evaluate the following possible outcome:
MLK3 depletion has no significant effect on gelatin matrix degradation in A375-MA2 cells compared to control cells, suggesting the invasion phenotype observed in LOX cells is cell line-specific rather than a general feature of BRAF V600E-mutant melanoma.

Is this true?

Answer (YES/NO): NO